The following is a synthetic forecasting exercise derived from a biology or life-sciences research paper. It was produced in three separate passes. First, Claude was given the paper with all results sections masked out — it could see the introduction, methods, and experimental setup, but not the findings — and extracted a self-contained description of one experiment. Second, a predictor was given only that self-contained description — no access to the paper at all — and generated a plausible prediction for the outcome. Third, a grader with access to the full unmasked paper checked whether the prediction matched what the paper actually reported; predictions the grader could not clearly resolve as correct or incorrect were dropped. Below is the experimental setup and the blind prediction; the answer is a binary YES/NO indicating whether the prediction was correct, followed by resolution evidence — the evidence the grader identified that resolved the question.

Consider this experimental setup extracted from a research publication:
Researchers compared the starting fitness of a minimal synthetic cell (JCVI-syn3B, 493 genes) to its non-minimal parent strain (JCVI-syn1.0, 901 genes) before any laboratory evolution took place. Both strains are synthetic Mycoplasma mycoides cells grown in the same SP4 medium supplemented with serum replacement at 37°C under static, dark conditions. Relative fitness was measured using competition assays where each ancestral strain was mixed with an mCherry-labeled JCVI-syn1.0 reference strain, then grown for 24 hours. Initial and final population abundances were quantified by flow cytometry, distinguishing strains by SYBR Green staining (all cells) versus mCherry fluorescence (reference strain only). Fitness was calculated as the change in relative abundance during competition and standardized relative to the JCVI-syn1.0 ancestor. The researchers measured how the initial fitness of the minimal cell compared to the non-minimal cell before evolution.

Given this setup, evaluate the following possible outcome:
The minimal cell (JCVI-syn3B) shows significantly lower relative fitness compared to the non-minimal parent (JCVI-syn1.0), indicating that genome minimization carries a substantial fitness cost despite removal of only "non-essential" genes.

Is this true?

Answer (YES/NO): YES